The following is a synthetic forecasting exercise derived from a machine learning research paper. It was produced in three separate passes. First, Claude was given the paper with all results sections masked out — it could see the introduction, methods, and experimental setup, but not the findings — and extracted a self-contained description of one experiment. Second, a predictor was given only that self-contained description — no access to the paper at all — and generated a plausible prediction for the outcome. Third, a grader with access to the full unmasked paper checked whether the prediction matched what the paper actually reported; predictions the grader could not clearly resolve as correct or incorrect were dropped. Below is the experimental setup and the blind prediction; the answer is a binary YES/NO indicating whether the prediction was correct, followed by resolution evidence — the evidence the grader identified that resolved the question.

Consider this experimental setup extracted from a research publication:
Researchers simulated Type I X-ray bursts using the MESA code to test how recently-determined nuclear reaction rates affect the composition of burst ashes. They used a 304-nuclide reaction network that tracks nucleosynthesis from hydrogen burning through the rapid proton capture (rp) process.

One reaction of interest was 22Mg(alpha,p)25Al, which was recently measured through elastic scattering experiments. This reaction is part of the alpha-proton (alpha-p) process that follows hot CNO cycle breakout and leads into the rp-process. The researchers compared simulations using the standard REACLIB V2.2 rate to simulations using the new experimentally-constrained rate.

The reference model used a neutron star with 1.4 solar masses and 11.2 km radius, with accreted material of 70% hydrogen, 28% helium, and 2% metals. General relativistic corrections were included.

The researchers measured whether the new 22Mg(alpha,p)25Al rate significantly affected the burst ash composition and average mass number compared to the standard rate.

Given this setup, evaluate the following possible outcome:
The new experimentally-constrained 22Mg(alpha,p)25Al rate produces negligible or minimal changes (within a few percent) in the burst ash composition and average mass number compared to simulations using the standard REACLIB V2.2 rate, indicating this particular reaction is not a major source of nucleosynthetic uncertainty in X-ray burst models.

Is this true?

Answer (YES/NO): NO